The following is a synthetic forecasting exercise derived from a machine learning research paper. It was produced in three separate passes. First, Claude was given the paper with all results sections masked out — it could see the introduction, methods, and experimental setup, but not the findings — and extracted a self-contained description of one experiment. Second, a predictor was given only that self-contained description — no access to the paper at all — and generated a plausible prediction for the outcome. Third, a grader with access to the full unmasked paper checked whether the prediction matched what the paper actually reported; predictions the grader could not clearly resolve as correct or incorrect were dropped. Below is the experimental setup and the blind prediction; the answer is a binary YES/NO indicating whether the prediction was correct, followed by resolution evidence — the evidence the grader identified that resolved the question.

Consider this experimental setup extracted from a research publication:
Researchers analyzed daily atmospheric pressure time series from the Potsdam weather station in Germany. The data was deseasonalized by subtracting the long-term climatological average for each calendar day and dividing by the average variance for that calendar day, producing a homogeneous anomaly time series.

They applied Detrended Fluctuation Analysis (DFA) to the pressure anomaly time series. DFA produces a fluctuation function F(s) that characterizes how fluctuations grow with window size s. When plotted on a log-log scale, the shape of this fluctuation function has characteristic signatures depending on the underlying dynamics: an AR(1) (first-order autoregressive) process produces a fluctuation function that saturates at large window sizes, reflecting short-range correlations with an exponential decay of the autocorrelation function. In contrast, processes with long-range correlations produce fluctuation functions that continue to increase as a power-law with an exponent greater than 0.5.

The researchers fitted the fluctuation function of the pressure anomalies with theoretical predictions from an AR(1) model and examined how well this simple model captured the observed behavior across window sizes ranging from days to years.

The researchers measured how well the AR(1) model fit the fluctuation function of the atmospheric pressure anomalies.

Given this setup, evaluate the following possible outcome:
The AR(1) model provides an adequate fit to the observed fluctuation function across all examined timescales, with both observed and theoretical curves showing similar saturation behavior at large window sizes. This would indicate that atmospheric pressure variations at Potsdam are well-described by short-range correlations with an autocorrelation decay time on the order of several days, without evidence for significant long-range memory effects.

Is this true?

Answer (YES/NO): YES